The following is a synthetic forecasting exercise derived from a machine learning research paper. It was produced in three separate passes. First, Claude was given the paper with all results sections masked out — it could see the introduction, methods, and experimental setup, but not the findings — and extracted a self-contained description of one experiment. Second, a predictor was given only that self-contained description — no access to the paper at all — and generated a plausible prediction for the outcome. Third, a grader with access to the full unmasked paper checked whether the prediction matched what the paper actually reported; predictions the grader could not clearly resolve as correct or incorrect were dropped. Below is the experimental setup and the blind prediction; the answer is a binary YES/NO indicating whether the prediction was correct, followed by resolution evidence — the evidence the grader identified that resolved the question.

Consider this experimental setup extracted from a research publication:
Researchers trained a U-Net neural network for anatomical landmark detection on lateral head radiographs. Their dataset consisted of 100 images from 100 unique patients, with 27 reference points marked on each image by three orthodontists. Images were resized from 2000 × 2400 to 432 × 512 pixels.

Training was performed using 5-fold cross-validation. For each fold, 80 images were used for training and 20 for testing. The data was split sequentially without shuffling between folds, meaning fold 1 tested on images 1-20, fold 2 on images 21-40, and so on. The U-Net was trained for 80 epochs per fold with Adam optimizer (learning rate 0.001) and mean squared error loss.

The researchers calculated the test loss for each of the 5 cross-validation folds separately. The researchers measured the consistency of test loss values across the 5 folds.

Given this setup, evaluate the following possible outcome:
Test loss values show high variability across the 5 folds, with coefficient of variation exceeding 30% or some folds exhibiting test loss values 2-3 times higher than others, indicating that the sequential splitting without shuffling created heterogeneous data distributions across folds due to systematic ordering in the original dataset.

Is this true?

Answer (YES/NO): NO